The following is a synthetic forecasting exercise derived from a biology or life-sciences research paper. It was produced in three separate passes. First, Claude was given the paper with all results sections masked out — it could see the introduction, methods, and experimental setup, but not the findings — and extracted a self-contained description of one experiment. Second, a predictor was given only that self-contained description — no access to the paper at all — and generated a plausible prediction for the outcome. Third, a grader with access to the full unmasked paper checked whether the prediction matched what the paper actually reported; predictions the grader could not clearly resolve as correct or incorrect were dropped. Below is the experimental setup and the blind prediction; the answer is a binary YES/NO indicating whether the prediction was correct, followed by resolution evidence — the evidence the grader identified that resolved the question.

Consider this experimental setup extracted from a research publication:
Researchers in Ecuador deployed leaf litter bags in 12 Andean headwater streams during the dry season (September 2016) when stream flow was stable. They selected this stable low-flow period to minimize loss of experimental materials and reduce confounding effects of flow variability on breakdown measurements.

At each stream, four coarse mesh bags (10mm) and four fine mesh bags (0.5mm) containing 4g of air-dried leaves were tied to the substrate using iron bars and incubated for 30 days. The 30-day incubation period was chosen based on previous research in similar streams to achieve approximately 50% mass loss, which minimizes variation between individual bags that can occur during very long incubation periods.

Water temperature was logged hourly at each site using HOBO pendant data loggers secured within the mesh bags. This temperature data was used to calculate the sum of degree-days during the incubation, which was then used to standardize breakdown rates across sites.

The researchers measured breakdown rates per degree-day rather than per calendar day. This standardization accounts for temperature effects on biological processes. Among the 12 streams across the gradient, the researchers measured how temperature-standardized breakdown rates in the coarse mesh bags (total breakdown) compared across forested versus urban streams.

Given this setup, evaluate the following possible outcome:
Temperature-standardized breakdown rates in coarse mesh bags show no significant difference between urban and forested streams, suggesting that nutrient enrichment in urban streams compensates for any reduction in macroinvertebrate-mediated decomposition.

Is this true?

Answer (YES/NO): NO